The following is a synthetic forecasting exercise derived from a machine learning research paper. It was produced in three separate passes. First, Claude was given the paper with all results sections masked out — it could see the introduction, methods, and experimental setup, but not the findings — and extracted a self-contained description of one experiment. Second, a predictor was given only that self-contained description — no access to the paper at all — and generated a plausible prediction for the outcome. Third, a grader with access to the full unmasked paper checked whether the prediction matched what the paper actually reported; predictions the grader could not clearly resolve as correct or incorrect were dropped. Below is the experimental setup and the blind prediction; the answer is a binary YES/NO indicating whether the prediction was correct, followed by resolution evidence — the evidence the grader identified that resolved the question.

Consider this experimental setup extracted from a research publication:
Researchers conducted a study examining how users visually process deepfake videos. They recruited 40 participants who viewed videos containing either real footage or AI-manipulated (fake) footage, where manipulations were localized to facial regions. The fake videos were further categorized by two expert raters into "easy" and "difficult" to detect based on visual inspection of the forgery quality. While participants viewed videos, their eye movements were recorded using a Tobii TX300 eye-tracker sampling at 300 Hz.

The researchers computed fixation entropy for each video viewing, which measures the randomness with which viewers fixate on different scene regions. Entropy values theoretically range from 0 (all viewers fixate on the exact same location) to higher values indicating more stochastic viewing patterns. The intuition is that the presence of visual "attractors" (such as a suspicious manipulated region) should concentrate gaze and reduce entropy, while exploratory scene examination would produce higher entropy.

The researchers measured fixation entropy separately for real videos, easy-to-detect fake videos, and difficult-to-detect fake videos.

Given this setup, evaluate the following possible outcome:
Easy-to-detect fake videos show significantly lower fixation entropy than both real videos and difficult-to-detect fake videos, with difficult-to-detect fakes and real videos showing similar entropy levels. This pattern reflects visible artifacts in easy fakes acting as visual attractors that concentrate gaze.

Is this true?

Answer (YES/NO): NO